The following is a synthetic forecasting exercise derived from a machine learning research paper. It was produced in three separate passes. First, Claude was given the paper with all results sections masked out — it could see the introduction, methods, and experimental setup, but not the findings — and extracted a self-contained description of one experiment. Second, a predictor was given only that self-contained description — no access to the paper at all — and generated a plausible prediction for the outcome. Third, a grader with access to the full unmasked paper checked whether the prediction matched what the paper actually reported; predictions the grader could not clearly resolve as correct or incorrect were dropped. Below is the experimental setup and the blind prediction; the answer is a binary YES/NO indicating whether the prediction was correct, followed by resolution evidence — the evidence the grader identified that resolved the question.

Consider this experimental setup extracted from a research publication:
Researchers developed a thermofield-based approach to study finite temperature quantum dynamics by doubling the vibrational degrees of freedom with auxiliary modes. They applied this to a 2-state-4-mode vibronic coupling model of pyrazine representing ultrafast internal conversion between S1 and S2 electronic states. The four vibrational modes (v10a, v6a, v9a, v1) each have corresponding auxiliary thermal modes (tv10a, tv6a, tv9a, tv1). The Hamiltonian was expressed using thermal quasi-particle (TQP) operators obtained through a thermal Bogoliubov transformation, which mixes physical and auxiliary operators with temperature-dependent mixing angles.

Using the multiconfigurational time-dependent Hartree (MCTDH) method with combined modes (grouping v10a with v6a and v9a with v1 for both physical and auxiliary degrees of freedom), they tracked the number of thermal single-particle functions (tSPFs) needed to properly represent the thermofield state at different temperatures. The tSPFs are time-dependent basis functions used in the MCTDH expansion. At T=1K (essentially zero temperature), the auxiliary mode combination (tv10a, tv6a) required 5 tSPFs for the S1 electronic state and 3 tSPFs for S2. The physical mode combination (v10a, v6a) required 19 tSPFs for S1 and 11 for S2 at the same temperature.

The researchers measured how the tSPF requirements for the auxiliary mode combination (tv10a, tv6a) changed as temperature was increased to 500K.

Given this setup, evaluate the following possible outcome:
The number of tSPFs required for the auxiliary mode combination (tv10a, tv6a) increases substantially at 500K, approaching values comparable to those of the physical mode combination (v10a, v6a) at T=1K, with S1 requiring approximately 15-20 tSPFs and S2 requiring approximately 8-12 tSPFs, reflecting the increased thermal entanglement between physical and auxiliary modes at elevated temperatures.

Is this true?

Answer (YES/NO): NO